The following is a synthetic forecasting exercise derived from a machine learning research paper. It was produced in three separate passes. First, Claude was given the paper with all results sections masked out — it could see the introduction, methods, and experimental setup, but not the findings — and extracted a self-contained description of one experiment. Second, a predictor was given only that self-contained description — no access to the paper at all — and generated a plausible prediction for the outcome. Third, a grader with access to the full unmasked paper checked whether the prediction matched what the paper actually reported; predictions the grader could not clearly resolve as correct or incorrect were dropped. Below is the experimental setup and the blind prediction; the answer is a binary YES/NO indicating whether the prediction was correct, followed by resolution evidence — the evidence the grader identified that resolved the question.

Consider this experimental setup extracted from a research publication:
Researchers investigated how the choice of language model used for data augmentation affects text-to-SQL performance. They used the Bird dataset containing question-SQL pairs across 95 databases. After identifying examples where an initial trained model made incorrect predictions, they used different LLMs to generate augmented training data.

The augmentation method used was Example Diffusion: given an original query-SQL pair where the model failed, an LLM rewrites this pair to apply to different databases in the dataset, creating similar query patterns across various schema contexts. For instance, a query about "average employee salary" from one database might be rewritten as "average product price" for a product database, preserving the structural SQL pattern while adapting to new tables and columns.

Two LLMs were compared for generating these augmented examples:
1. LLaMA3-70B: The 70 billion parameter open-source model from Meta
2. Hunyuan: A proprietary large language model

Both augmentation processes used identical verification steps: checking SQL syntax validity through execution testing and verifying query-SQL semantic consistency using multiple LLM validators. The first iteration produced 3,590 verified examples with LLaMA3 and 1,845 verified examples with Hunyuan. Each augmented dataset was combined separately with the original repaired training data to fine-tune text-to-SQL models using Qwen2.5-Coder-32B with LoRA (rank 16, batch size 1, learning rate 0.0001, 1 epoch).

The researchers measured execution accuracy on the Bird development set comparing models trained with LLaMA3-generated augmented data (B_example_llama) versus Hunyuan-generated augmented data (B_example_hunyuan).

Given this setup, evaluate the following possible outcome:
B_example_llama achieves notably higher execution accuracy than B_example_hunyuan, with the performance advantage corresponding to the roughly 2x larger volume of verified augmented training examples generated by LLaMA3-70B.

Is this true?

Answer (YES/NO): NO